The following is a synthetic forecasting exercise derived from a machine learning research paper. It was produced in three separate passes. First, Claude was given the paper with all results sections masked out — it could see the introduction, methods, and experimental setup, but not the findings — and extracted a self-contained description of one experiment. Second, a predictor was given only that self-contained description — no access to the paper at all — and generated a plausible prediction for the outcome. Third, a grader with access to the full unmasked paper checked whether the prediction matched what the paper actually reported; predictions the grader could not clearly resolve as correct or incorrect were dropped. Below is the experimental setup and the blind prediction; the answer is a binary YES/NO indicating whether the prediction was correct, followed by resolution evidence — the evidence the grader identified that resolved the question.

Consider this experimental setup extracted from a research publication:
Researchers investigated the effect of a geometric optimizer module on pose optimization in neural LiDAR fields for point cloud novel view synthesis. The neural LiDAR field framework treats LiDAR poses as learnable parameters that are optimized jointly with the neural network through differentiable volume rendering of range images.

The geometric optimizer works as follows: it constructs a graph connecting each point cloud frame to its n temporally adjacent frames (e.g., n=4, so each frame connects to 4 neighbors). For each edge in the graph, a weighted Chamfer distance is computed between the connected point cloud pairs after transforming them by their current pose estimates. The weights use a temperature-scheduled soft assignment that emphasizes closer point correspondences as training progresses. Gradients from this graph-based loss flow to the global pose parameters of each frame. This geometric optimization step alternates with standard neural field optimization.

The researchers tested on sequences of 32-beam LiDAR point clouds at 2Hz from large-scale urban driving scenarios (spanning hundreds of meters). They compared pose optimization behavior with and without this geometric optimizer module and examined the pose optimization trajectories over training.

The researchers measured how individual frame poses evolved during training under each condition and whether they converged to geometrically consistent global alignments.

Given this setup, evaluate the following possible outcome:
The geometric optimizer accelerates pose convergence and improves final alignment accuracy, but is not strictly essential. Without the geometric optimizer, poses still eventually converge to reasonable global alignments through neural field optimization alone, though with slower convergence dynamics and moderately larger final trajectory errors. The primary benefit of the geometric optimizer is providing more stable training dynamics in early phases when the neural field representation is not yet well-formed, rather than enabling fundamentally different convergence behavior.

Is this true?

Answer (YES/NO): NO